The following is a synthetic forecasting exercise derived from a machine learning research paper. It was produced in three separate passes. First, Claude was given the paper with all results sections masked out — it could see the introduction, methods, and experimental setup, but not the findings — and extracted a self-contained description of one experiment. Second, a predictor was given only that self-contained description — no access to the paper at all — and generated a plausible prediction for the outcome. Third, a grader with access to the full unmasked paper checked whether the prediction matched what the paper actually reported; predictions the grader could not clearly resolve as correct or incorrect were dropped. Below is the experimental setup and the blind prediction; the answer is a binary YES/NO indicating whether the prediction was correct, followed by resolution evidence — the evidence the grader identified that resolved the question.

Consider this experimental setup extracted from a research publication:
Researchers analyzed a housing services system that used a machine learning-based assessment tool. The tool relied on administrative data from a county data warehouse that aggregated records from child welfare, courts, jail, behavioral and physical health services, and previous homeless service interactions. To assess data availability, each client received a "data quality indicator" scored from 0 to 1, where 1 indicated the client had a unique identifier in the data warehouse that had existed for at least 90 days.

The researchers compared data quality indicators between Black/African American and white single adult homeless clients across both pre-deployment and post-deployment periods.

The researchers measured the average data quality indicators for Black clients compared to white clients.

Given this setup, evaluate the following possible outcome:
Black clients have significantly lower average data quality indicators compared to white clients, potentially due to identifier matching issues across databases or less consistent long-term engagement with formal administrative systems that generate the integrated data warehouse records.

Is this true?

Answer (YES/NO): NO